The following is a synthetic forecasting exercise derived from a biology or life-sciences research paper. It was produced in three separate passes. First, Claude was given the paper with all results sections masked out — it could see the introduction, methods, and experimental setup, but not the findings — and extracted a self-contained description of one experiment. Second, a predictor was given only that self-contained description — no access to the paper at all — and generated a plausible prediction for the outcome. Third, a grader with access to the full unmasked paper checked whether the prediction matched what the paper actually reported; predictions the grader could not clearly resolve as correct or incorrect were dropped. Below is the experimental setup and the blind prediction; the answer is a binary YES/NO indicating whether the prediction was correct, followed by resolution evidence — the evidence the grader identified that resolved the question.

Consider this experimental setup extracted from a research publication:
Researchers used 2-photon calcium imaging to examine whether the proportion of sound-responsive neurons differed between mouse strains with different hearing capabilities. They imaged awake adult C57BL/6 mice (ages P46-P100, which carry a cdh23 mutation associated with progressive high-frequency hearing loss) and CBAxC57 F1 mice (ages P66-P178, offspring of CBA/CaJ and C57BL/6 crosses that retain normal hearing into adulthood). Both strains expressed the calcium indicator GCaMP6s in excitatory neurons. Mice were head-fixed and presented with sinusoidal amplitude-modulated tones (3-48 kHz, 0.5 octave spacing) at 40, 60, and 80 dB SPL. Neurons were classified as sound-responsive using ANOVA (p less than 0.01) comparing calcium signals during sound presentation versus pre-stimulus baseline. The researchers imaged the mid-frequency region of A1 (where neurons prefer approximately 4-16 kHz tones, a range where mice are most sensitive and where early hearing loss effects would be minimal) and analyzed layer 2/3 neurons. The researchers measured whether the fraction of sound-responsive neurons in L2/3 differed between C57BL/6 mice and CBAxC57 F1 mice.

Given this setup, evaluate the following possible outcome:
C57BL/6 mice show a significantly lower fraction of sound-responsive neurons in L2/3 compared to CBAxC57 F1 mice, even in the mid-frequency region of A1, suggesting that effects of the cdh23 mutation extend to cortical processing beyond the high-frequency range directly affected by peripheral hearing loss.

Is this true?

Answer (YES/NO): NO